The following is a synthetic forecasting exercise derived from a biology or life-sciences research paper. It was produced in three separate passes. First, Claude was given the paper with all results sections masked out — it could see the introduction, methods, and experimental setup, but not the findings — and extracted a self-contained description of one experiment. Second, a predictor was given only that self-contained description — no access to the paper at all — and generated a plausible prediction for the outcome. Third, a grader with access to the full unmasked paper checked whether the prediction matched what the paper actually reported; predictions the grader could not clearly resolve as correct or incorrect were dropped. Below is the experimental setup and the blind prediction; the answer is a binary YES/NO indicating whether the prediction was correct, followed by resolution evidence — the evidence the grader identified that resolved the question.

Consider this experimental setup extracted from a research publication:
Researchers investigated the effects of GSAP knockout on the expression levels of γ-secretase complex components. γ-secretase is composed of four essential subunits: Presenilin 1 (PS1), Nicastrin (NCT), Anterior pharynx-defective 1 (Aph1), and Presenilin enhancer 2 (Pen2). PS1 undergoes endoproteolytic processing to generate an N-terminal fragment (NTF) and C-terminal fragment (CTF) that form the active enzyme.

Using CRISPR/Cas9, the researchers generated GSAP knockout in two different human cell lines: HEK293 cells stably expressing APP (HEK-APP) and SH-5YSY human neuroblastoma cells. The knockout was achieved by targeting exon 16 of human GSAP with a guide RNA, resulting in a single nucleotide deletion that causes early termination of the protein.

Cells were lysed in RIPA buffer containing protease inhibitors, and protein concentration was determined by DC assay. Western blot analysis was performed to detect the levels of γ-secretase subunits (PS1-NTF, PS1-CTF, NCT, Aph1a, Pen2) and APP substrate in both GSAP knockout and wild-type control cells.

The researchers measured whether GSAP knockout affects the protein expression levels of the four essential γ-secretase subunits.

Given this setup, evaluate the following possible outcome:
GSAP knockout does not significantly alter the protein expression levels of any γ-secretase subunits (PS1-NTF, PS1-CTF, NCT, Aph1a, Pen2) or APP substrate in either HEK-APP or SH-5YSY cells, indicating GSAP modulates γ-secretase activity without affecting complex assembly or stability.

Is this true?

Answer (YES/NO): YES